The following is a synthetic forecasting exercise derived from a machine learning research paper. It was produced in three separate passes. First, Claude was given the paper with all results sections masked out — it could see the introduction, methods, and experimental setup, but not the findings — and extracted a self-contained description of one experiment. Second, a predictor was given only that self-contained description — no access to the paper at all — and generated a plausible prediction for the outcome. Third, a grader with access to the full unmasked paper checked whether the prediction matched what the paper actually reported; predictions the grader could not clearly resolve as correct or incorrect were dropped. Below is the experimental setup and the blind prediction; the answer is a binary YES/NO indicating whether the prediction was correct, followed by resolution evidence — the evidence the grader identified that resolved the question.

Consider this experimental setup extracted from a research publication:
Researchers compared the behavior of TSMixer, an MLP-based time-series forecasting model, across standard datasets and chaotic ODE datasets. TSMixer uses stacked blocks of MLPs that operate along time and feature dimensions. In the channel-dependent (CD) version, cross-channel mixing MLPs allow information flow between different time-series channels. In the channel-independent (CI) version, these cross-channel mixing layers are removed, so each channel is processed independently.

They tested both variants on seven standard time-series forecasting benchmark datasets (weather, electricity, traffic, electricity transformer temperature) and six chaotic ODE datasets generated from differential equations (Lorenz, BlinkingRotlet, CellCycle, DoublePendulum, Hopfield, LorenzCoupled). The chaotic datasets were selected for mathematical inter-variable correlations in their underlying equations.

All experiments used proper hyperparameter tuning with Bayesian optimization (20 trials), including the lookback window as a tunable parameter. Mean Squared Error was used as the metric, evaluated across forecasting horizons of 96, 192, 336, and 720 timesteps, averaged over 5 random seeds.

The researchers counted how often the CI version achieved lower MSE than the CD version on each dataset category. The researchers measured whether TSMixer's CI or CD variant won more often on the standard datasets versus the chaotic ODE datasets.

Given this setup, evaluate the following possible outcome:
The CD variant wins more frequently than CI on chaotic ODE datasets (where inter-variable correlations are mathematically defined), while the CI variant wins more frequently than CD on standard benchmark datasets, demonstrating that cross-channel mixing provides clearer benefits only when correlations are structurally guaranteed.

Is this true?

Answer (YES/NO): YES